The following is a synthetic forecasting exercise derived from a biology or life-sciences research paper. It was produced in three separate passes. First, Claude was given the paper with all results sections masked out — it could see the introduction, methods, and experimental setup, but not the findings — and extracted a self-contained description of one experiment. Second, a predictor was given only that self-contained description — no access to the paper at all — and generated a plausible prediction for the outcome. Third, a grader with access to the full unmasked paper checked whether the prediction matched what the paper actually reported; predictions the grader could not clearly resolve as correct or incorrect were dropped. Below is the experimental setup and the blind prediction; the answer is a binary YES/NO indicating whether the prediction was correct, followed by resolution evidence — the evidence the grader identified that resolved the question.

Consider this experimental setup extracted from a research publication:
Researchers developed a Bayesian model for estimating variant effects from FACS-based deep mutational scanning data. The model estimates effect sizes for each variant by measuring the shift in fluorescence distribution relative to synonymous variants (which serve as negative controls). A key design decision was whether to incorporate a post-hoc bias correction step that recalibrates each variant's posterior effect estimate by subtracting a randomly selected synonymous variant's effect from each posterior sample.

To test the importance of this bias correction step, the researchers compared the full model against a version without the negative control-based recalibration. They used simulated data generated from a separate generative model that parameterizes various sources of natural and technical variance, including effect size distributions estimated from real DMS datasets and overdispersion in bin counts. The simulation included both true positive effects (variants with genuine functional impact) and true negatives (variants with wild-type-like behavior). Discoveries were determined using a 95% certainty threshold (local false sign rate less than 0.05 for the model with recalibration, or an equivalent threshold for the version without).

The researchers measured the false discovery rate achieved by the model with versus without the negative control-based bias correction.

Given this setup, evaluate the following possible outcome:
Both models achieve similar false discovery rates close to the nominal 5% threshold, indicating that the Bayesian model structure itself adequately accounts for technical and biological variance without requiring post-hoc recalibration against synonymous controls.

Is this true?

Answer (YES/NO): NO